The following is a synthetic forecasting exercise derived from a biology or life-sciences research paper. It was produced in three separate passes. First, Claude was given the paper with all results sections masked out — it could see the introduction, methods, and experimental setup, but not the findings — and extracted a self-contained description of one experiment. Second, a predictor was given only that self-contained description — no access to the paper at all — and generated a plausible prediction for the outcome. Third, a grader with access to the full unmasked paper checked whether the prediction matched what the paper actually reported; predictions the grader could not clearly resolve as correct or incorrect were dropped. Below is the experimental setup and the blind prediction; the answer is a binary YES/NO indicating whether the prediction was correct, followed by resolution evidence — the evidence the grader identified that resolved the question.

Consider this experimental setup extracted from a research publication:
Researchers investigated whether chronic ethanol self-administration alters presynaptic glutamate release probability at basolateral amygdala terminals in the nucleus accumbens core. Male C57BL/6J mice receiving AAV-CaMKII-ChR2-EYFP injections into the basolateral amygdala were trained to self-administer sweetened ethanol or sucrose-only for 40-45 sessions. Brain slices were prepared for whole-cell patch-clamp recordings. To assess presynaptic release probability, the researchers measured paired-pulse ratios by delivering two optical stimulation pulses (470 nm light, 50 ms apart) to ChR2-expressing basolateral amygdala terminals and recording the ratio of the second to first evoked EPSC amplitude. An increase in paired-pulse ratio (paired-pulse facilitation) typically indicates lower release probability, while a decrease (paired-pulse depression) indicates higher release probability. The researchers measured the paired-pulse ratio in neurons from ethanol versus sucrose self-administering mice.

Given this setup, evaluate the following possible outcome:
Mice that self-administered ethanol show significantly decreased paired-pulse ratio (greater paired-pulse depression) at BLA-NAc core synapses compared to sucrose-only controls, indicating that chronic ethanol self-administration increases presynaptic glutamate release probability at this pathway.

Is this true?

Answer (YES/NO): YES